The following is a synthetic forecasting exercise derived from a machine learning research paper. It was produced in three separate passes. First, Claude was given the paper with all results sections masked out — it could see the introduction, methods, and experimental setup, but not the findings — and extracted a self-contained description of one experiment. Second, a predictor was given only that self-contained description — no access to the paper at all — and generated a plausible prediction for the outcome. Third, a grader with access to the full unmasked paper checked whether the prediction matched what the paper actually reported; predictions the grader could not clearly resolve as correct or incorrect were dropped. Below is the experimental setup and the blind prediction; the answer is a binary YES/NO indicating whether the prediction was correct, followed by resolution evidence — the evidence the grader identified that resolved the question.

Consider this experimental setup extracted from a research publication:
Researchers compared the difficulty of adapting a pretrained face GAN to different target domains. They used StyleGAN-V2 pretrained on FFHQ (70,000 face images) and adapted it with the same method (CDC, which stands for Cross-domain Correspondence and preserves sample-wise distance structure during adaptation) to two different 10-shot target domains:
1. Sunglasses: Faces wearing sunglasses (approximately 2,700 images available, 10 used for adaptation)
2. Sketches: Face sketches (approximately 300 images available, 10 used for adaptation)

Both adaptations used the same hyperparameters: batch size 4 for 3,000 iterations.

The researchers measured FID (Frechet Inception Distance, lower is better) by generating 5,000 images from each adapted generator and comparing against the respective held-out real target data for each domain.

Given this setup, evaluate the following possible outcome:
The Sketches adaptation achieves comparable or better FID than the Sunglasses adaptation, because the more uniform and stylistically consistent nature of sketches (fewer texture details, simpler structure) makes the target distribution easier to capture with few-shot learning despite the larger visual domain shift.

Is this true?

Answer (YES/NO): NO